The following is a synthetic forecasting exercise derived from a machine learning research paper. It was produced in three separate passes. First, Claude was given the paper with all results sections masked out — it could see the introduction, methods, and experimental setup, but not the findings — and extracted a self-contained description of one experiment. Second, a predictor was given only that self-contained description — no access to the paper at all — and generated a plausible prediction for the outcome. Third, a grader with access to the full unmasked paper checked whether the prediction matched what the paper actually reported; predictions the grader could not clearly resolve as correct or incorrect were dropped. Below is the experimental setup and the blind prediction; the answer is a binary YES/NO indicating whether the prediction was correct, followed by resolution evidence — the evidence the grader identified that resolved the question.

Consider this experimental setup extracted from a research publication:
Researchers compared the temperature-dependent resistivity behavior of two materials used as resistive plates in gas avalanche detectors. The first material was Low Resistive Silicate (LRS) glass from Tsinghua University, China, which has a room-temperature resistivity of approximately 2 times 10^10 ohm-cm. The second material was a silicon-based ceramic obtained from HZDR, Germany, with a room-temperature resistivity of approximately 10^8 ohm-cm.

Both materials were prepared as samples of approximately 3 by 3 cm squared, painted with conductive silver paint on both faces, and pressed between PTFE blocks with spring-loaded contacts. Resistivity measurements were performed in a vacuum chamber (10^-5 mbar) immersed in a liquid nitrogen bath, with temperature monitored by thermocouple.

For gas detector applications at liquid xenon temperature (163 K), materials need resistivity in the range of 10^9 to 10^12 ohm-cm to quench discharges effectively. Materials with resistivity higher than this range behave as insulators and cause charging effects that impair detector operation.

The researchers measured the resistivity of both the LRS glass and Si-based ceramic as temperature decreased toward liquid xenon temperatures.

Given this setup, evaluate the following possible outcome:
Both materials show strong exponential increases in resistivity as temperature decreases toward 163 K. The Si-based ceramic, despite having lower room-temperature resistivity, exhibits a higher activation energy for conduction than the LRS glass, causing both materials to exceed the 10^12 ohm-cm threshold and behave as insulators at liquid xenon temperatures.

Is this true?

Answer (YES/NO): NO